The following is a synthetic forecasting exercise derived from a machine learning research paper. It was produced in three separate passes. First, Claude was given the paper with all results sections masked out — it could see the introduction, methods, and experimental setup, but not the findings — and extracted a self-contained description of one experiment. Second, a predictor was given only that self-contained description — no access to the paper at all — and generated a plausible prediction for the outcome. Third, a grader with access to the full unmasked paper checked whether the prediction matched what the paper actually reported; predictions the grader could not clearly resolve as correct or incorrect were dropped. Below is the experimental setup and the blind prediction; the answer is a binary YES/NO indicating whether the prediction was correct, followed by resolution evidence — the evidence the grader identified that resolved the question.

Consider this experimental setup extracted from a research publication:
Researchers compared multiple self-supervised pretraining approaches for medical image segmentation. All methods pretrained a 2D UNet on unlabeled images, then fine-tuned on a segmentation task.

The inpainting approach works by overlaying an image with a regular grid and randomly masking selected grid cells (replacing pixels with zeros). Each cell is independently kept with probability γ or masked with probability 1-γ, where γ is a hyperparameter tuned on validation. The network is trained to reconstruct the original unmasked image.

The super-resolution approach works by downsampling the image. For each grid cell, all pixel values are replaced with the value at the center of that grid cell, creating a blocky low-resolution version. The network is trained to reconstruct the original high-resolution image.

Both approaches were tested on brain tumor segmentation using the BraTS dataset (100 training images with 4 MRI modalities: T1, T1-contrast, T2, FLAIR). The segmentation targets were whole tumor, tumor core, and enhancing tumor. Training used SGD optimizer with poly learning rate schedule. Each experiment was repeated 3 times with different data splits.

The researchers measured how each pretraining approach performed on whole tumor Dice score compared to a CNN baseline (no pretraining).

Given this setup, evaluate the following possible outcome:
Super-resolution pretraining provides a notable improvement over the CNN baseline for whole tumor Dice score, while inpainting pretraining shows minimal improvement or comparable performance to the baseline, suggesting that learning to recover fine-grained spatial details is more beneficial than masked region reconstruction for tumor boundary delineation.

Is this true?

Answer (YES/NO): NO